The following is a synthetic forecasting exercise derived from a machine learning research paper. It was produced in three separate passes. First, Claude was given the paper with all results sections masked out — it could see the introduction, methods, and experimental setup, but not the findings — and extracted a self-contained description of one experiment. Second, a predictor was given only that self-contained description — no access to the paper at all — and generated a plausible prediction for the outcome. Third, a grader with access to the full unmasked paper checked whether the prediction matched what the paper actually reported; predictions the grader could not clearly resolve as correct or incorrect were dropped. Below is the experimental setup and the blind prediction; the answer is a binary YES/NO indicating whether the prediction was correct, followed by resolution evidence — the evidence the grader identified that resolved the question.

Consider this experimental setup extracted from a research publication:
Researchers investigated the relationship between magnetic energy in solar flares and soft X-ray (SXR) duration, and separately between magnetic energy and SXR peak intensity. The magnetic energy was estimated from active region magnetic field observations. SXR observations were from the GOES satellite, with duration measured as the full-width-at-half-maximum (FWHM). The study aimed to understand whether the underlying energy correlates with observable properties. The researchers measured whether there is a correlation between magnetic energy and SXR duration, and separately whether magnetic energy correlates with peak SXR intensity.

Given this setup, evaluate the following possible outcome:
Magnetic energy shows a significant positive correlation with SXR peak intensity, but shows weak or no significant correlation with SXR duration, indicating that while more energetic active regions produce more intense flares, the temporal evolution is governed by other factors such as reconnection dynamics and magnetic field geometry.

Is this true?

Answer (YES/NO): NO